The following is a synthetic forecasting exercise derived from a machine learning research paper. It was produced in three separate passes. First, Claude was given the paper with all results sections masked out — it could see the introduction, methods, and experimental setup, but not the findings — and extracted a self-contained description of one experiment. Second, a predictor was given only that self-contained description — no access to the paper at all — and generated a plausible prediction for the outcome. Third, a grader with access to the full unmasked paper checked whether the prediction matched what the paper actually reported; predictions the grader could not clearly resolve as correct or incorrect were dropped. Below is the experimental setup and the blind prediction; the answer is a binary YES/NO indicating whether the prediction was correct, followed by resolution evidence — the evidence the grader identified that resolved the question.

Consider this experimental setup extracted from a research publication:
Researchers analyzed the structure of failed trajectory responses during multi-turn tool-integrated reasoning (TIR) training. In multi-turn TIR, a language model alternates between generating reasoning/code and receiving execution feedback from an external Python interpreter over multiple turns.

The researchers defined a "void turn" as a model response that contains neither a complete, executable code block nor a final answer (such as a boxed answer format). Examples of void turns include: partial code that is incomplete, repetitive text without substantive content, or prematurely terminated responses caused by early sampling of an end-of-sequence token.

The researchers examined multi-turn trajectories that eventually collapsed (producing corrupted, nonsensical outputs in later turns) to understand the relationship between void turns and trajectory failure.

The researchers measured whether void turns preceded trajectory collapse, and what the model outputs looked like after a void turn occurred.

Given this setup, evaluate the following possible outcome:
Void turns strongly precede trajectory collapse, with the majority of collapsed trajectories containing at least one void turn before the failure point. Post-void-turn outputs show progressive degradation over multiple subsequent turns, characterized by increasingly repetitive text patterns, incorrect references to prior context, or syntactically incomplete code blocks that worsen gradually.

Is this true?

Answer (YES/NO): NO